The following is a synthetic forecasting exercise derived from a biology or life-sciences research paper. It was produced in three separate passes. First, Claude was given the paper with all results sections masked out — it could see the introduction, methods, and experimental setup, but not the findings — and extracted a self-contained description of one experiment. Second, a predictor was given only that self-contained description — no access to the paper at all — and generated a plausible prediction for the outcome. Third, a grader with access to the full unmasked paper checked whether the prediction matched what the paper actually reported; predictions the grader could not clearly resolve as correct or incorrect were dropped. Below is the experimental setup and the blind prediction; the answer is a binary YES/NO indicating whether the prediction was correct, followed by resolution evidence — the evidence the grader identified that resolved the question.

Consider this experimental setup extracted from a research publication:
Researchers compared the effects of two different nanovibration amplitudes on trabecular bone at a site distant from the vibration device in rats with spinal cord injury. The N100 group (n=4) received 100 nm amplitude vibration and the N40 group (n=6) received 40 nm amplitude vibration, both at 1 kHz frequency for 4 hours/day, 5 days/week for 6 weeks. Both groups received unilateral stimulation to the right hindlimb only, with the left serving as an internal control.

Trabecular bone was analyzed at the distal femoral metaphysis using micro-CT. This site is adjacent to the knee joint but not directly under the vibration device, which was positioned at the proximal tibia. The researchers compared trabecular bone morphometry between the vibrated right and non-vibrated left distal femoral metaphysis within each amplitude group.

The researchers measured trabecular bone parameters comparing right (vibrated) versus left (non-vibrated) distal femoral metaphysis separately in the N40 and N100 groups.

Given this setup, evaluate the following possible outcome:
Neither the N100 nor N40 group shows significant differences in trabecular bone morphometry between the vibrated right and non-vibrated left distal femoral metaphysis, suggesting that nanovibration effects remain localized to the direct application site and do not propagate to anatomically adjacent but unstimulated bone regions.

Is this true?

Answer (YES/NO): NO